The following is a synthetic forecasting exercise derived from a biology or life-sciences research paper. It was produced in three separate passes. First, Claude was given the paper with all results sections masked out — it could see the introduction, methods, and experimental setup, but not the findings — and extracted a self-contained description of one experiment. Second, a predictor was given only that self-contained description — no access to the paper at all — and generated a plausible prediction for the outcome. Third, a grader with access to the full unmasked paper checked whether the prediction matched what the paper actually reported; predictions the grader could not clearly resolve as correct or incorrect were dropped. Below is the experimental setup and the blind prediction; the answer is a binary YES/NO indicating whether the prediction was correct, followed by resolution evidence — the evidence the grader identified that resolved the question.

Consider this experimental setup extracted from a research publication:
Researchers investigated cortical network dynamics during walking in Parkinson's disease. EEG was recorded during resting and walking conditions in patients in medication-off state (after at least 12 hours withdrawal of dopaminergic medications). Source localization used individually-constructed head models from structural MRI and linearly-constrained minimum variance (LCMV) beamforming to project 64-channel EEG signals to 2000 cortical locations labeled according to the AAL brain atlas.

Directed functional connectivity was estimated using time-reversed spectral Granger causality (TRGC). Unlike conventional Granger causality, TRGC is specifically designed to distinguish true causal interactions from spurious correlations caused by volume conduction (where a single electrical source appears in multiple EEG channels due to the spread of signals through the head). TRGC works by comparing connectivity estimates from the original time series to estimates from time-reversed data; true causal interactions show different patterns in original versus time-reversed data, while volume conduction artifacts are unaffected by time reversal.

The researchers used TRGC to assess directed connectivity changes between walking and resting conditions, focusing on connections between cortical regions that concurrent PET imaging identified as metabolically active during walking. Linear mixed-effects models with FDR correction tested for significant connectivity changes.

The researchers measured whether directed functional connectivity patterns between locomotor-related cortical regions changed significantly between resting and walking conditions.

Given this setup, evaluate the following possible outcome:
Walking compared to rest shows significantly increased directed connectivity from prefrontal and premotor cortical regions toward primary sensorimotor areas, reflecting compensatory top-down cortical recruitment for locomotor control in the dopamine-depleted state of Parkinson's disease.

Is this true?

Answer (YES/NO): NO